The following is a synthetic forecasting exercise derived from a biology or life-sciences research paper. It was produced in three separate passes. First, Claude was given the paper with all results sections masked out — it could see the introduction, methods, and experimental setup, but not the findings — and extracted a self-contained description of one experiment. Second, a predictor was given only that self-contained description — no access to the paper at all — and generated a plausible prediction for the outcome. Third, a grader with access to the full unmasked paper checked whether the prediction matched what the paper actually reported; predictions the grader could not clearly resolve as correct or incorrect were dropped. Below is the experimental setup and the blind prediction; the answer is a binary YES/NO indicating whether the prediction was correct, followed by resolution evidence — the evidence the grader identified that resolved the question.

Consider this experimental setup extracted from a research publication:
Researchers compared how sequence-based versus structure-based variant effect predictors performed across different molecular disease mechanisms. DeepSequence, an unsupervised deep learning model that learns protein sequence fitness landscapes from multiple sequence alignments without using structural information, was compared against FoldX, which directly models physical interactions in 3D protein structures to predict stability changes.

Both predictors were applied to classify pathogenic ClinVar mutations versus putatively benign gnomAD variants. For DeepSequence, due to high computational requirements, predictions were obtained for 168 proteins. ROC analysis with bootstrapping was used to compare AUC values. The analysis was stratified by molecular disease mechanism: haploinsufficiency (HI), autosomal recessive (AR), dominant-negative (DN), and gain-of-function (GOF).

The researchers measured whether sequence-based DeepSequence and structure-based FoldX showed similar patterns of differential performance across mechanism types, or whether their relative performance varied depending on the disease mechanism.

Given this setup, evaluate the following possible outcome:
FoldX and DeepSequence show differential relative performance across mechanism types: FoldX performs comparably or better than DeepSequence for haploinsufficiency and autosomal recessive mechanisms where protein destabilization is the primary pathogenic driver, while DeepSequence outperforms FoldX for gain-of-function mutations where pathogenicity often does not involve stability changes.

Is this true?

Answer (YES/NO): NO